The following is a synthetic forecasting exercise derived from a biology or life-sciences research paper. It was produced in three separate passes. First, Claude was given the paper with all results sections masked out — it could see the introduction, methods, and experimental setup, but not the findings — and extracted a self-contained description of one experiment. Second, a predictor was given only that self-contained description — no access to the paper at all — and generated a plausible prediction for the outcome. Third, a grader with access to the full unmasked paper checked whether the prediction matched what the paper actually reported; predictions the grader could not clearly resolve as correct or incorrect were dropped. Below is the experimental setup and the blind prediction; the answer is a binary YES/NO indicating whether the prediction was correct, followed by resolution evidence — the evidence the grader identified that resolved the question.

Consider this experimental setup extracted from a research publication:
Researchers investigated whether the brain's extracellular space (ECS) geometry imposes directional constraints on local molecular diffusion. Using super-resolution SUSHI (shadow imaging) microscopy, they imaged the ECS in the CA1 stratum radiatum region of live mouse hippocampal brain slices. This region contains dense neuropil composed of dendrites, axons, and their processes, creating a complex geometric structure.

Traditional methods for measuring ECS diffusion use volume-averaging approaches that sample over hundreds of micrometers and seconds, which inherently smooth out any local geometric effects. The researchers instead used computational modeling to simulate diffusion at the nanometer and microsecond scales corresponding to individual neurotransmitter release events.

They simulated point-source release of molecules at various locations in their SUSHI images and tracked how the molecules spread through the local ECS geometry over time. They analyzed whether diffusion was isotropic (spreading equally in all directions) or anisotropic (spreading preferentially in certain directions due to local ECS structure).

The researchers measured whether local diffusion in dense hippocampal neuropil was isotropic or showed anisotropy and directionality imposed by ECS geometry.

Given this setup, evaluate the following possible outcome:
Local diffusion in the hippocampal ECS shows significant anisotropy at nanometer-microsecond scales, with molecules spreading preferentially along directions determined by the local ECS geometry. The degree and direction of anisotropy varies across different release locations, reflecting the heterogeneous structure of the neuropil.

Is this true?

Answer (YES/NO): YES